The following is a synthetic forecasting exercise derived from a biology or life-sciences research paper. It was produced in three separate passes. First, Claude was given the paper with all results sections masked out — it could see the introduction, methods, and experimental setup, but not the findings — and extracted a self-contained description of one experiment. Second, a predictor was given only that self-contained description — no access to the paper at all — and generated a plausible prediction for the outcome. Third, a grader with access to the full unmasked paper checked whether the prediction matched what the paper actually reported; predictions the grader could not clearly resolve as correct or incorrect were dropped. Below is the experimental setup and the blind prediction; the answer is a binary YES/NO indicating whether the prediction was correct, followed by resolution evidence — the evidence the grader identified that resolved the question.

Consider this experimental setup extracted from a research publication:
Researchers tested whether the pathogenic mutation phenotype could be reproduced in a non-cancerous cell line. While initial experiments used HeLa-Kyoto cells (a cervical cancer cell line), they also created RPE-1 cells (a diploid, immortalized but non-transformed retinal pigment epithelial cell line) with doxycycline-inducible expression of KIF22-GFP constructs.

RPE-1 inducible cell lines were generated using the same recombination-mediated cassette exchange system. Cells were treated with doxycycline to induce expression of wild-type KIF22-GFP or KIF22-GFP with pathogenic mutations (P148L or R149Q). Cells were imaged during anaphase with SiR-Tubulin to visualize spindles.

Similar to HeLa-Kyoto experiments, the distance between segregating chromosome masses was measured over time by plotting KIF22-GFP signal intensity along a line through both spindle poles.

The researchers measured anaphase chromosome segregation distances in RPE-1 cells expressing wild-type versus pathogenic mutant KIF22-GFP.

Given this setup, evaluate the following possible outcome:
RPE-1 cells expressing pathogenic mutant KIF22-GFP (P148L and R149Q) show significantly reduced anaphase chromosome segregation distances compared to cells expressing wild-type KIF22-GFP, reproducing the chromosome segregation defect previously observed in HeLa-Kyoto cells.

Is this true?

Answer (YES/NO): NO